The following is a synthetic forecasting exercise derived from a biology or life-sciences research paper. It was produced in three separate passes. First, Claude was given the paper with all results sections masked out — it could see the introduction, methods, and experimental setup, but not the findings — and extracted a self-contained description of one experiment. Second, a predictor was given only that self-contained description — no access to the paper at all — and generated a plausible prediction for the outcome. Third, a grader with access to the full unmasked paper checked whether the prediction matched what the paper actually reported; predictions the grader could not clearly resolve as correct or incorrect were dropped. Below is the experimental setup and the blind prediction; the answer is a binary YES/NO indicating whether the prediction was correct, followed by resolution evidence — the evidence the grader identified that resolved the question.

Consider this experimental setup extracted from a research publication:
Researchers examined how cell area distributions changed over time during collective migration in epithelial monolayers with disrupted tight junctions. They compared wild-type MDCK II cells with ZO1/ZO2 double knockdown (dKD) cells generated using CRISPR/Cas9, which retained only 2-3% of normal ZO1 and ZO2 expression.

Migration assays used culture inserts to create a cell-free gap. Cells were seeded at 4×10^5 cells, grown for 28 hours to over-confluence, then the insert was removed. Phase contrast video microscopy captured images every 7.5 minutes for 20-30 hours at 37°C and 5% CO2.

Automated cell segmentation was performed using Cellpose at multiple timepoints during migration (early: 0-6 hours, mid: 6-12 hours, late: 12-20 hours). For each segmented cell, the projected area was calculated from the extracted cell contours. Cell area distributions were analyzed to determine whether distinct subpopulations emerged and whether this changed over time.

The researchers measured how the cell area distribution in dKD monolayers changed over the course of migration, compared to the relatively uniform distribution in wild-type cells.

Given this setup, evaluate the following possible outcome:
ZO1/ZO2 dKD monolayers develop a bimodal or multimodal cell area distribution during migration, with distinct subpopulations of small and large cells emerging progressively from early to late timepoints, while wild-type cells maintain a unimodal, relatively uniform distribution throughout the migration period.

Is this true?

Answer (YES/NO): NO